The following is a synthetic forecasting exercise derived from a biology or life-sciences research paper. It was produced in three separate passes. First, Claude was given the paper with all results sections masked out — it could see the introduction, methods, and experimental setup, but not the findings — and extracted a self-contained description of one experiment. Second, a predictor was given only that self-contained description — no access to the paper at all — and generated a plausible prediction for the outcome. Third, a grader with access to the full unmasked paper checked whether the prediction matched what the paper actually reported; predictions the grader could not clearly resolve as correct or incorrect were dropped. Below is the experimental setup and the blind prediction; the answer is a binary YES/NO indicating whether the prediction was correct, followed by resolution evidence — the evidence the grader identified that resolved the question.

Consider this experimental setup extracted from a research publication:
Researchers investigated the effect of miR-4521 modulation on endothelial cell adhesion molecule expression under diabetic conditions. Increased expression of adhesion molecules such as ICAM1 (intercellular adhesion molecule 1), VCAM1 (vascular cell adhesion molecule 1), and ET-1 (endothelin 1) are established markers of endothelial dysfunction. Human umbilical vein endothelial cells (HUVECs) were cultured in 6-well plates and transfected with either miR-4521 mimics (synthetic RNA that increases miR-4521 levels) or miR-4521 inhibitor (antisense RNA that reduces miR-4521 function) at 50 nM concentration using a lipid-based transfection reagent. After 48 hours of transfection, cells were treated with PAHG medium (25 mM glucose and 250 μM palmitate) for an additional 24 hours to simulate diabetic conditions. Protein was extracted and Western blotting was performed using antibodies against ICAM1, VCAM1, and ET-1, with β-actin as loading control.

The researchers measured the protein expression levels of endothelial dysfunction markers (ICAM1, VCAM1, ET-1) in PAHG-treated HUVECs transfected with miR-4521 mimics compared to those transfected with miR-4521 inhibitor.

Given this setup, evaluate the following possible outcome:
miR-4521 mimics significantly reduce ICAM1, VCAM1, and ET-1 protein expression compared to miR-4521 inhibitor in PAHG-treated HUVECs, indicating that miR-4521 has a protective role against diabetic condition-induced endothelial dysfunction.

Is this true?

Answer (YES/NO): YES